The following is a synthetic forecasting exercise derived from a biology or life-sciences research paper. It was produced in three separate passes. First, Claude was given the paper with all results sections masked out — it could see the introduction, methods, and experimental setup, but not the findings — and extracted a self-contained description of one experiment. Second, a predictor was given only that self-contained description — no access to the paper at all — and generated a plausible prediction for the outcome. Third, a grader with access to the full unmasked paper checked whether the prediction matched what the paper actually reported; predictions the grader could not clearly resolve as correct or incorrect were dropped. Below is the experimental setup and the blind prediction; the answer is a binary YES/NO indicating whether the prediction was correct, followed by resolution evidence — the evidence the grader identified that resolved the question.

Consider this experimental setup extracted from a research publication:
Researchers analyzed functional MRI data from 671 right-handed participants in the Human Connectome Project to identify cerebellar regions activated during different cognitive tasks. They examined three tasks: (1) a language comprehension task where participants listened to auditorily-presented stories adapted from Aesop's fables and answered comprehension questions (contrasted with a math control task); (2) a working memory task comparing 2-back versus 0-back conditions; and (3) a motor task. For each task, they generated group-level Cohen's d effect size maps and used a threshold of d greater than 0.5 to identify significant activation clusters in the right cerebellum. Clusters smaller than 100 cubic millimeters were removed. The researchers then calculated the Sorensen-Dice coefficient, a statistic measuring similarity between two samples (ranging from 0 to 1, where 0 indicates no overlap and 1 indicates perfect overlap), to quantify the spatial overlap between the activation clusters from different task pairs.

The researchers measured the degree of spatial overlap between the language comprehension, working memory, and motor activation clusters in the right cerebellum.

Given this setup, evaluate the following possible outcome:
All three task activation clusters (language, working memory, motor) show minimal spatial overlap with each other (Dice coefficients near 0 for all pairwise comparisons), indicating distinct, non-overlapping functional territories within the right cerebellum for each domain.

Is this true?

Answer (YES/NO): YES